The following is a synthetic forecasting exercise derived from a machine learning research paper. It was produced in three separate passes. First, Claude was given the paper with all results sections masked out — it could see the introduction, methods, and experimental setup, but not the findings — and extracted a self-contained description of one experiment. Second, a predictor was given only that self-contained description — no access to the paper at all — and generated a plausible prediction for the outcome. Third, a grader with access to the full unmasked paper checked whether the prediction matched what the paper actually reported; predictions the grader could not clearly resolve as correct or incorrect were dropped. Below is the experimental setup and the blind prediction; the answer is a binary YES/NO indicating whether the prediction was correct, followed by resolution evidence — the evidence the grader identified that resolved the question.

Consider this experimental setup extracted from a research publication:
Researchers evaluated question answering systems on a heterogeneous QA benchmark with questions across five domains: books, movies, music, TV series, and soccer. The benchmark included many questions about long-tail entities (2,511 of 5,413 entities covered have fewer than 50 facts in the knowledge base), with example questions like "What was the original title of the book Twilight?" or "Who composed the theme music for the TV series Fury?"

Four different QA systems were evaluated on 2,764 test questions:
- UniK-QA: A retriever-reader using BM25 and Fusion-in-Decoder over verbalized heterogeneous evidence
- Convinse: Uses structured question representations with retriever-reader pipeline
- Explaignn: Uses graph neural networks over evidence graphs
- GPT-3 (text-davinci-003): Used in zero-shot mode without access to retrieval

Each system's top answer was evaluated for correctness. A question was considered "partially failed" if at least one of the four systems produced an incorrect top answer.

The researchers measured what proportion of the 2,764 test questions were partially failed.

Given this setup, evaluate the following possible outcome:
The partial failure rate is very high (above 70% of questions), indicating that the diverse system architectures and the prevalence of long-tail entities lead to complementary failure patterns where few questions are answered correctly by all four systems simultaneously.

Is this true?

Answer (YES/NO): YES